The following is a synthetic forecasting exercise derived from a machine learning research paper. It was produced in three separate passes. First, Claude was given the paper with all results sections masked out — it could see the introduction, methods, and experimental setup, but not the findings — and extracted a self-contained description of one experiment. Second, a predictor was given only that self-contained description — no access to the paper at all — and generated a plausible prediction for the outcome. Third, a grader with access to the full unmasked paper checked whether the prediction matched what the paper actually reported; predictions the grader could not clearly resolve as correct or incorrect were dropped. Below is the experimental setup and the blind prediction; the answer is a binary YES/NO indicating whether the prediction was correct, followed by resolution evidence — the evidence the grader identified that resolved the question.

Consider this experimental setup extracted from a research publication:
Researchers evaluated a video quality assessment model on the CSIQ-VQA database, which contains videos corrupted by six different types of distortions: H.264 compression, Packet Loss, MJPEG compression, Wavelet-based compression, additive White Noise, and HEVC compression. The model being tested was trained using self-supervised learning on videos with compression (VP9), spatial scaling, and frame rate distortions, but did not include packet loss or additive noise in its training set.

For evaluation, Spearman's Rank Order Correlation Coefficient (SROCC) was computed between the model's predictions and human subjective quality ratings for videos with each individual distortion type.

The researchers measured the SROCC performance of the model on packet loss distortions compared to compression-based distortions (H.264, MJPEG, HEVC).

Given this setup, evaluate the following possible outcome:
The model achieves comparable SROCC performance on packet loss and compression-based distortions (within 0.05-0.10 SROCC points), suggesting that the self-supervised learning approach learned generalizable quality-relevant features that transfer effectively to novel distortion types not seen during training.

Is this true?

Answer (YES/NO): NO